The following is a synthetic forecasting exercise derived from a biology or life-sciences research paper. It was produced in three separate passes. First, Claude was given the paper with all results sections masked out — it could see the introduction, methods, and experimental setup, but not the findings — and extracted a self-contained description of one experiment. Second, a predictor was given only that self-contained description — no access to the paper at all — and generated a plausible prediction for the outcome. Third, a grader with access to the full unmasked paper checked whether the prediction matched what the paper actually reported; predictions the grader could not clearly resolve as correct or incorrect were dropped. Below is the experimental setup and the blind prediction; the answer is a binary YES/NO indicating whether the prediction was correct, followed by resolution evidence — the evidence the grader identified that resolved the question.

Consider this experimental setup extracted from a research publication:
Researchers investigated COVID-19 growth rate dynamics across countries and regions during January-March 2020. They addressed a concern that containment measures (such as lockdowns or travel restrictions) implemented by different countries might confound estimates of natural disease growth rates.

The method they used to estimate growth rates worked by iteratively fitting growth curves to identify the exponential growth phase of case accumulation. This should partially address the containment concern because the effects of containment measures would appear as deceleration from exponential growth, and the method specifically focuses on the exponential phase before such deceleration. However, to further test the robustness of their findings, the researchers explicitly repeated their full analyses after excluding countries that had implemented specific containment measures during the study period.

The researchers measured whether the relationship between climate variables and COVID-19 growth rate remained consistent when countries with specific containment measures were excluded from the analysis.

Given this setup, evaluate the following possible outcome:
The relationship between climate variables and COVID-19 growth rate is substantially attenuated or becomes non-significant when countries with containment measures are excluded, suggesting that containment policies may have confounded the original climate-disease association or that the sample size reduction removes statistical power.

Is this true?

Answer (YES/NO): NO